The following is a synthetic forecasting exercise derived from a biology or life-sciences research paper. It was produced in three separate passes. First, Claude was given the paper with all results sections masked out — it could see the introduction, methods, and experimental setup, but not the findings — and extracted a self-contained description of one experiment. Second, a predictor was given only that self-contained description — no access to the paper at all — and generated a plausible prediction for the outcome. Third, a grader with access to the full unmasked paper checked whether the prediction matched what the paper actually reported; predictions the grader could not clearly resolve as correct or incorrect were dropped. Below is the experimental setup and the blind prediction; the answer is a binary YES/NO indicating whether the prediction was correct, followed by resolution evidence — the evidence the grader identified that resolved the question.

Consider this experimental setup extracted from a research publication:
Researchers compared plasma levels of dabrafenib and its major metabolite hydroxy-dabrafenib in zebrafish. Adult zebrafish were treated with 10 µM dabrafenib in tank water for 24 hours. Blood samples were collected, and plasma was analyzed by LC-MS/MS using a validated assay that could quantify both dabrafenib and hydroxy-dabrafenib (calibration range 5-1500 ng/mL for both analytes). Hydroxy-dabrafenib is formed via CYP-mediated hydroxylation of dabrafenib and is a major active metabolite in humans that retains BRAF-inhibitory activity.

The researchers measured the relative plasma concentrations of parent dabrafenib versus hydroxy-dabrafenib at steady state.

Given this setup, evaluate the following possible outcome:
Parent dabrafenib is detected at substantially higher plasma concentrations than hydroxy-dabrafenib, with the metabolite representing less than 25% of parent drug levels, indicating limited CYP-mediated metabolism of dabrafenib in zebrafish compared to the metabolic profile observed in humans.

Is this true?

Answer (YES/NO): NO